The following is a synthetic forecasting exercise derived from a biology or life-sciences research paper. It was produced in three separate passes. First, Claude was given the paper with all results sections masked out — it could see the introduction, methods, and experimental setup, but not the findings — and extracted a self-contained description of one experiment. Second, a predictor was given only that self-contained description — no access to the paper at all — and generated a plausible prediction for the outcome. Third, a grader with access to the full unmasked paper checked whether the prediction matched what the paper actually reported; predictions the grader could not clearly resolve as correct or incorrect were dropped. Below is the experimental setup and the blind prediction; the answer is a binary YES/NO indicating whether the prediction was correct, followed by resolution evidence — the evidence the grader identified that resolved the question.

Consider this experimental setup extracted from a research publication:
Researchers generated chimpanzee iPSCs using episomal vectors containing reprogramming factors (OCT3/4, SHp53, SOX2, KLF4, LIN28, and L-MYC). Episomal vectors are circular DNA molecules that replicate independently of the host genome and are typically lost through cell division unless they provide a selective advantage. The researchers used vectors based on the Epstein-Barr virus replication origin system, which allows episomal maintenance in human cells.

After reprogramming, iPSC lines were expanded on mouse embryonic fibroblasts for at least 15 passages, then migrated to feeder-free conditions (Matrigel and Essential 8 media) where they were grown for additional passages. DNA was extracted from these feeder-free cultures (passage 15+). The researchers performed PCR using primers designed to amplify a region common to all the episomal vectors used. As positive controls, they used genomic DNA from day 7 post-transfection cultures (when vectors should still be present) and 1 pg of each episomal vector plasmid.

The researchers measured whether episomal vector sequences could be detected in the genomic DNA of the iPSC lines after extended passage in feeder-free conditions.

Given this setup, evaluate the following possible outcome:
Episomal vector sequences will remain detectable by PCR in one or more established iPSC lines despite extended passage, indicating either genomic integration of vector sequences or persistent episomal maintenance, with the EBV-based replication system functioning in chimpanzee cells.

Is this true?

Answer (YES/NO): NO